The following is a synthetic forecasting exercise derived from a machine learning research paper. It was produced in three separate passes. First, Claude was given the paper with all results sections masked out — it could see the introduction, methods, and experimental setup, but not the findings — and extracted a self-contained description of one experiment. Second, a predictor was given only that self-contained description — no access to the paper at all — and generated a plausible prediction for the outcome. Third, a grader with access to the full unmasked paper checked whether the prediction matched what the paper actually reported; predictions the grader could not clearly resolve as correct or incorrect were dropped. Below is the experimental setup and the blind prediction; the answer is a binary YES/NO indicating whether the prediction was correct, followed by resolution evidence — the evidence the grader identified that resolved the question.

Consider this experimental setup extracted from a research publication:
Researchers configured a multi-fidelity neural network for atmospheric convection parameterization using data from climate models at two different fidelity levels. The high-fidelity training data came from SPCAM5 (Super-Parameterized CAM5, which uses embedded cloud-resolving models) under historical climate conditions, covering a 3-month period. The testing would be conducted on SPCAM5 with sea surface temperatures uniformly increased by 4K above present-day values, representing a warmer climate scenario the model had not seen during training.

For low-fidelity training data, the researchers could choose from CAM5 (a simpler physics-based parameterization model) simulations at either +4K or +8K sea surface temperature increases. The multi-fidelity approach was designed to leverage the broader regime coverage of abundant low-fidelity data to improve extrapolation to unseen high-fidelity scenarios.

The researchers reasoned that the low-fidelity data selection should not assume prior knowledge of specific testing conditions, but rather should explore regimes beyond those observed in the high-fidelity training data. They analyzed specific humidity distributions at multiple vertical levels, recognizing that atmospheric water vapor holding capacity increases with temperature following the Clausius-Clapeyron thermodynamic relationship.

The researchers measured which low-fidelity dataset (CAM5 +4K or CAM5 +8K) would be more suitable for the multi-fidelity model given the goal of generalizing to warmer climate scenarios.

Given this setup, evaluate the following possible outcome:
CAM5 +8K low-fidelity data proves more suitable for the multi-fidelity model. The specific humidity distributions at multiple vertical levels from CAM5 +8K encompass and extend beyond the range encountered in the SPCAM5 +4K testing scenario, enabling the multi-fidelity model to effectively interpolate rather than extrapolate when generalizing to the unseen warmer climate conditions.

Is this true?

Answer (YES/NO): YES